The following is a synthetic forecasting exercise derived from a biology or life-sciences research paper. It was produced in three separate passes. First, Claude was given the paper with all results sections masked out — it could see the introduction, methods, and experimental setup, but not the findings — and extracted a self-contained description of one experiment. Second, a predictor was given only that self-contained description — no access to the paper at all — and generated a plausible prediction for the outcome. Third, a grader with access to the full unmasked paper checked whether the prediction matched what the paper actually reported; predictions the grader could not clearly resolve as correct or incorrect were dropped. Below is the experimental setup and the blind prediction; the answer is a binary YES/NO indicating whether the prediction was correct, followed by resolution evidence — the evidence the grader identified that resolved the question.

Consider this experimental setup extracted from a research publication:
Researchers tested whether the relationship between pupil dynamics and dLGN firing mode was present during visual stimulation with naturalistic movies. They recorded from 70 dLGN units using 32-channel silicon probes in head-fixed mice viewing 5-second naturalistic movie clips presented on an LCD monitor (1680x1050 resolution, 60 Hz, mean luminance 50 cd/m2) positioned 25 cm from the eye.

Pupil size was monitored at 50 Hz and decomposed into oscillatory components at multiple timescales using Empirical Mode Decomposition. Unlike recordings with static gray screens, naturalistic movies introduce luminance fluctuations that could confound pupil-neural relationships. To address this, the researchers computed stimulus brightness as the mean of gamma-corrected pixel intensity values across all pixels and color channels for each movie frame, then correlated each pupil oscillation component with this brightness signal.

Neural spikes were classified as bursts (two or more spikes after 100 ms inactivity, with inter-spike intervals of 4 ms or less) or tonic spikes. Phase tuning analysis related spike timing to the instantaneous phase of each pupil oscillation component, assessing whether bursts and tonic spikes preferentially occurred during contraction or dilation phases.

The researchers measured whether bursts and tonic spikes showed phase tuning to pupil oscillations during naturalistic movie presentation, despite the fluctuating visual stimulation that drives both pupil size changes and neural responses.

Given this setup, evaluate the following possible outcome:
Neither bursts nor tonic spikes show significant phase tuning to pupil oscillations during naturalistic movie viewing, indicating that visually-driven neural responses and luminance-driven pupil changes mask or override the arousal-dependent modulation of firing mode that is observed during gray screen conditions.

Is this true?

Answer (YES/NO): NO